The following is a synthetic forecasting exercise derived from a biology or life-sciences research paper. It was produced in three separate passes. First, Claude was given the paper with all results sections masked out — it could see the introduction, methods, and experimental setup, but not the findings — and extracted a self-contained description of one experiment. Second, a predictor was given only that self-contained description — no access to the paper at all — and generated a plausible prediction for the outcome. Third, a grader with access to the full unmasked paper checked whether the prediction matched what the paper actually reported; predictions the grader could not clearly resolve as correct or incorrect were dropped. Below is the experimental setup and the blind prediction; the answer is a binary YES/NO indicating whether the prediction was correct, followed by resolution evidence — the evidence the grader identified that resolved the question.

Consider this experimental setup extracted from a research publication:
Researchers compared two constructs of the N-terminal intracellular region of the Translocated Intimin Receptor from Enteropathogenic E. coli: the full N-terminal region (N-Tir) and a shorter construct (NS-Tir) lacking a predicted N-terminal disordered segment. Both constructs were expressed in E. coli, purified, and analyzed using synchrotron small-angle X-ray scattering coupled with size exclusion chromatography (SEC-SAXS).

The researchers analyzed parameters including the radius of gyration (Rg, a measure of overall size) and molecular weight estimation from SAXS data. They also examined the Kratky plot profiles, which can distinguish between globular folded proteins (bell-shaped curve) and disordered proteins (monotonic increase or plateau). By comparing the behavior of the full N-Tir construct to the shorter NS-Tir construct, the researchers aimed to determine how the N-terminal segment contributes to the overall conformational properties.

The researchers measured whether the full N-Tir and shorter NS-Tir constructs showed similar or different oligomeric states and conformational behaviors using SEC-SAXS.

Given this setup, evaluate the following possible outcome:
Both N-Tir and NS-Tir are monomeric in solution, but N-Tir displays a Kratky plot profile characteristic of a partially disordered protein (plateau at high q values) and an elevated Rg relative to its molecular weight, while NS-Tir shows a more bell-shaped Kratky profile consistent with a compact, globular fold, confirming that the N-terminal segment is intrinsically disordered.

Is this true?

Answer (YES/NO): NO